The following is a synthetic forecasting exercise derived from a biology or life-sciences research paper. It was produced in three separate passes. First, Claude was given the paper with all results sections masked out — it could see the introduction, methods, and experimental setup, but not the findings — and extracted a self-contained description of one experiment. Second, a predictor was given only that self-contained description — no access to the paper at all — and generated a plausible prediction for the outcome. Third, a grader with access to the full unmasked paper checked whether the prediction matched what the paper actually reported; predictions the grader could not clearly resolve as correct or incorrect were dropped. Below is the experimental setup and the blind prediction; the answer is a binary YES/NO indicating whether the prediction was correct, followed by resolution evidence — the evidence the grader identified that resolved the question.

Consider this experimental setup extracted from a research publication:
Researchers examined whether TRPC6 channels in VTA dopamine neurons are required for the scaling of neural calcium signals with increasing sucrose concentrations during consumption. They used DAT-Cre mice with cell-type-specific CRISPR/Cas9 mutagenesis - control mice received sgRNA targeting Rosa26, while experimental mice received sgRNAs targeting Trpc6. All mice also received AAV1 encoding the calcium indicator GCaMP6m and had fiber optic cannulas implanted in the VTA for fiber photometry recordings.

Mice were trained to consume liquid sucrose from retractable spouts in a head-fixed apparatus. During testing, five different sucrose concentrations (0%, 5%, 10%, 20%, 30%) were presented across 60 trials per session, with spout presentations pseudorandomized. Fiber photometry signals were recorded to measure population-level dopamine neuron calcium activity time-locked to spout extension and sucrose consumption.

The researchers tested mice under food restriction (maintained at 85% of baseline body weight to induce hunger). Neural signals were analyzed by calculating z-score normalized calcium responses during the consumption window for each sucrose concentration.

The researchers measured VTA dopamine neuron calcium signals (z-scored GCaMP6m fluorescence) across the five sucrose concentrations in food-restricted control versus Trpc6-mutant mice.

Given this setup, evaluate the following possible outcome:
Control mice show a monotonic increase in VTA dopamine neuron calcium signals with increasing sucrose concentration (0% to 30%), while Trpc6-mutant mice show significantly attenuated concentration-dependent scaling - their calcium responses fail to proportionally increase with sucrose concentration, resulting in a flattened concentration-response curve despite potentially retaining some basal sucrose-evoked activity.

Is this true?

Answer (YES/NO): NO